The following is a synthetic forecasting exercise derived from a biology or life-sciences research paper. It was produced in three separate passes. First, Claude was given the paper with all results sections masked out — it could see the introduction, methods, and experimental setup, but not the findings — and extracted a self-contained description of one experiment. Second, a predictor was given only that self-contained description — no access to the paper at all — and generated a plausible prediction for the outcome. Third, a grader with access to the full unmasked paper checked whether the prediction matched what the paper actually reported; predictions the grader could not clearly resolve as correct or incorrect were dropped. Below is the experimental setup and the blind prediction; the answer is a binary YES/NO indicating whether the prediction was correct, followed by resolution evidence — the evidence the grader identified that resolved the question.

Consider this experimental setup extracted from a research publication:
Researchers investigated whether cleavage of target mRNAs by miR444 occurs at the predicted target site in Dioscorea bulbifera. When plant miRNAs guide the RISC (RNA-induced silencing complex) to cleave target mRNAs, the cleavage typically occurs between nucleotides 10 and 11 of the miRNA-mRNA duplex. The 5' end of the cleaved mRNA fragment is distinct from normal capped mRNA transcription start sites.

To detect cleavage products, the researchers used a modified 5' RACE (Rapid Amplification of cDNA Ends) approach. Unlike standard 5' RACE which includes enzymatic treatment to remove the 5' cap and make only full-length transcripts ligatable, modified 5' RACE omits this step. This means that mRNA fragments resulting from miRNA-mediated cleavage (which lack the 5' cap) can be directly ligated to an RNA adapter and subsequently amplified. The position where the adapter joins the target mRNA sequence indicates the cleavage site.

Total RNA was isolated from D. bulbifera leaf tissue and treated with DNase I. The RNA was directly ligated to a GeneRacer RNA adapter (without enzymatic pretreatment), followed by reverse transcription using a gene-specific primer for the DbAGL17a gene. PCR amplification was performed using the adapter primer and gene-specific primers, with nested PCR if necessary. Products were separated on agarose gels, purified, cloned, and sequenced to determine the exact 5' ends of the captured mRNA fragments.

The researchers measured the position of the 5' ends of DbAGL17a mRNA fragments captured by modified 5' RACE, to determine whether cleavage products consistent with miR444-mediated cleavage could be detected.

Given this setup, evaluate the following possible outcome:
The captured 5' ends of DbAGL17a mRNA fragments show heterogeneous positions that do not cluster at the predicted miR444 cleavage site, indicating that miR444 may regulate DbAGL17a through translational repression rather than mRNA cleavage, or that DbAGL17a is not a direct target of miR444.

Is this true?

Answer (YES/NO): YES